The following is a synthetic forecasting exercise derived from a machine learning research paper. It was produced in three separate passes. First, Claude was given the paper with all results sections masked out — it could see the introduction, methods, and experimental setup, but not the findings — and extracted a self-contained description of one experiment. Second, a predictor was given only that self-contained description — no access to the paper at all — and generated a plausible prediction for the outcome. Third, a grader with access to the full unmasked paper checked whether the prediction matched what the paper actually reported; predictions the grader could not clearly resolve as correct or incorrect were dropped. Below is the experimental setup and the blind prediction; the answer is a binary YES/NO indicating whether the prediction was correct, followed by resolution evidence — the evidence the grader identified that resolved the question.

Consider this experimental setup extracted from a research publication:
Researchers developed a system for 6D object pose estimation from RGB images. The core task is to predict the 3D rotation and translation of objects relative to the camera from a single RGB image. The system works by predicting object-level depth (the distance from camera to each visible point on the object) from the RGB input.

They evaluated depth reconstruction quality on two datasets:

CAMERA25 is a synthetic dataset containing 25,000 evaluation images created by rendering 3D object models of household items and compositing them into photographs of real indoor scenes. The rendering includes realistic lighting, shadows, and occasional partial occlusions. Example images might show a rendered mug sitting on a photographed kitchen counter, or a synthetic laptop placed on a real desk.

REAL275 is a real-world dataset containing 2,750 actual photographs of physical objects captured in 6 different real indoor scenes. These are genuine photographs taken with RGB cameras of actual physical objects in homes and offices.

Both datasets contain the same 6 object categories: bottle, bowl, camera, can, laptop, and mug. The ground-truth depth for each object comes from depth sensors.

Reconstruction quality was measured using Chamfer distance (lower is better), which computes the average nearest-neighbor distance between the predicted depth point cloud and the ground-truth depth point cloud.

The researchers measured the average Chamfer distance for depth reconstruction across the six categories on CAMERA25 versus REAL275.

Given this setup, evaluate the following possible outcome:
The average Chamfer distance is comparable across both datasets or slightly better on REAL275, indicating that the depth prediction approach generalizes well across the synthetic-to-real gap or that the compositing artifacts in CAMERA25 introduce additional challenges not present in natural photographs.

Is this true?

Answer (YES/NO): NO